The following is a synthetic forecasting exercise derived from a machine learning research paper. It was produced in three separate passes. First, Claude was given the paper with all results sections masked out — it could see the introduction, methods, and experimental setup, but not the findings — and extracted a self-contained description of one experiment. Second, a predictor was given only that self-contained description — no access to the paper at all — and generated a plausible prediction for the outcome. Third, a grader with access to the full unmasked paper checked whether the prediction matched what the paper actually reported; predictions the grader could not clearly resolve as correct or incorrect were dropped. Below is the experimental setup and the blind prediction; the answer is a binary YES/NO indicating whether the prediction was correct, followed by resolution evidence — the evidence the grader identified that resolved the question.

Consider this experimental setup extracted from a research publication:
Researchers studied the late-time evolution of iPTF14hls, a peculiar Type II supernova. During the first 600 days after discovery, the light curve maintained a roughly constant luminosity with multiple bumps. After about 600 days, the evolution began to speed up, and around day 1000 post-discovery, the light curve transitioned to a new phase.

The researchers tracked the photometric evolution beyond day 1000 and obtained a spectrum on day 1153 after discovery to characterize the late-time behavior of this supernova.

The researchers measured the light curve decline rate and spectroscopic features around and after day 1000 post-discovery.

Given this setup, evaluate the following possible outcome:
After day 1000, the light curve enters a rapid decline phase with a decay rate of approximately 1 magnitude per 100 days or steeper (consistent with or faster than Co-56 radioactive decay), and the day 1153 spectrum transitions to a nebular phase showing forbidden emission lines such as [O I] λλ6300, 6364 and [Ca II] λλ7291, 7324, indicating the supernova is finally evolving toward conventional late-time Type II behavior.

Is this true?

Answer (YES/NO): NO